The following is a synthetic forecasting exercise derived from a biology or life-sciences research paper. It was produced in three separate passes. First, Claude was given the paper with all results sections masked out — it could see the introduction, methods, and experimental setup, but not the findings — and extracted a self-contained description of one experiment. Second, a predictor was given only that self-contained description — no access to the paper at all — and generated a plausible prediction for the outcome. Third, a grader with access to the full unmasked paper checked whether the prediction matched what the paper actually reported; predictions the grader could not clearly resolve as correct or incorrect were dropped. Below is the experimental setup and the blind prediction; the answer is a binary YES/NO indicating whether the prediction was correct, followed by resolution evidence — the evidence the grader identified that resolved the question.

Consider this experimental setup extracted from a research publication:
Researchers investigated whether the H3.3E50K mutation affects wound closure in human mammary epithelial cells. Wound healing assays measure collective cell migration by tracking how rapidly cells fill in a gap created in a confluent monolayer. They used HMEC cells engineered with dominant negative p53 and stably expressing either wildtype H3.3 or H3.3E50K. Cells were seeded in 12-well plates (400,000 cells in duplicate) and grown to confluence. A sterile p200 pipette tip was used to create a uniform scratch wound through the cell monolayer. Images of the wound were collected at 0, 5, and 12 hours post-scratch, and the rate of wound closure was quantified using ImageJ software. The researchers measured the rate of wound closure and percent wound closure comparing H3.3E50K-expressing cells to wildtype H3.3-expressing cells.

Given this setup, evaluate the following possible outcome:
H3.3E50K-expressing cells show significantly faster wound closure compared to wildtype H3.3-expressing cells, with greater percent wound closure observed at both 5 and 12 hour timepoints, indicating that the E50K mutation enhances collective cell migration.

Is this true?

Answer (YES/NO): YES